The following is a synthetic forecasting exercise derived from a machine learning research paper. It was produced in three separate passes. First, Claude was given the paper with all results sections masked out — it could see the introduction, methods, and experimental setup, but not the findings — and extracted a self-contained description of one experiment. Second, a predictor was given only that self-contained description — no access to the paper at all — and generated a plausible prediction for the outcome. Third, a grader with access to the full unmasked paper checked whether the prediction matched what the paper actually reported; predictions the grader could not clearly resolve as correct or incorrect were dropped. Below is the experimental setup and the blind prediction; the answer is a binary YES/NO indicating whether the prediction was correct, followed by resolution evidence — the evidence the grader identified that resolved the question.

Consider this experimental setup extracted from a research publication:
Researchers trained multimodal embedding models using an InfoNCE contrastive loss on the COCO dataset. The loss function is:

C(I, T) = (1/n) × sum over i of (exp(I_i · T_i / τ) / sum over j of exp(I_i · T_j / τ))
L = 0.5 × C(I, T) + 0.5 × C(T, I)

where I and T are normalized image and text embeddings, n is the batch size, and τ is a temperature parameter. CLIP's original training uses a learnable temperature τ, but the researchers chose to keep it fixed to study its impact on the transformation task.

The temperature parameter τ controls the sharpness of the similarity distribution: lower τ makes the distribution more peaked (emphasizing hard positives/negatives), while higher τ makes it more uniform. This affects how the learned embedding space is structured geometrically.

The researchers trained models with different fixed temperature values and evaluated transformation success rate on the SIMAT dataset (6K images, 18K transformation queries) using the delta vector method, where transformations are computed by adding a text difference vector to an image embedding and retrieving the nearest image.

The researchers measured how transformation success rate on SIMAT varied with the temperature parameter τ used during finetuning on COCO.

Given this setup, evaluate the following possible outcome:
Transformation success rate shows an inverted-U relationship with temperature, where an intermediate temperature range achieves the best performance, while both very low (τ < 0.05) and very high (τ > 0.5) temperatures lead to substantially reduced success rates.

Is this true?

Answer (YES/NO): YES